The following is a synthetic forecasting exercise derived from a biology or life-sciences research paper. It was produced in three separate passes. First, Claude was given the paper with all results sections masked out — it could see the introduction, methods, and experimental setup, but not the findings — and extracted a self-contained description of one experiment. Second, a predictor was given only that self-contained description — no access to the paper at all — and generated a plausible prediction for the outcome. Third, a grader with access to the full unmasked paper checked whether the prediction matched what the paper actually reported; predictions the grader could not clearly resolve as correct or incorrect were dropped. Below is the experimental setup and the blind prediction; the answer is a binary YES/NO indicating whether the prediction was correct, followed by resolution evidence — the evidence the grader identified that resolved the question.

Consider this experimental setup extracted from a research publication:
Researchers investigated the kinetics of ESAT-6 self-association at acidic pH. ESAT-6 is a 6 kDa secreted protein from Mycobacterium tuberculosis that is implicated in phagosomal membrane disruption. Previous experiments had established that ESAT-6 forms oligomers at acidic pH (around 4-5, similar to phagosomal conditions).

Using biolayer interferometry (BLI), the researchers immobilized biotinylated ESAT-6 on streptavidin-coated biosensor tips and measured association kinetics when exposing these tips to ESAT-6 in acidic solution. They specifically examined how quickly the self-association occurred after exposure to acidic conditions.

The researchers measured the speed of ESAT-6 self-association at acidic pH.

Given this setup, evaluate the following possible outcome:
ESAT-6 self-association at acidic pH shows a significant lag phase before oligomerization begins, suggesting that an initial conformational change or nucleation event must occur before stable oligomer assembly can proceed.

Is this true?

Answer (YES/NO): NO